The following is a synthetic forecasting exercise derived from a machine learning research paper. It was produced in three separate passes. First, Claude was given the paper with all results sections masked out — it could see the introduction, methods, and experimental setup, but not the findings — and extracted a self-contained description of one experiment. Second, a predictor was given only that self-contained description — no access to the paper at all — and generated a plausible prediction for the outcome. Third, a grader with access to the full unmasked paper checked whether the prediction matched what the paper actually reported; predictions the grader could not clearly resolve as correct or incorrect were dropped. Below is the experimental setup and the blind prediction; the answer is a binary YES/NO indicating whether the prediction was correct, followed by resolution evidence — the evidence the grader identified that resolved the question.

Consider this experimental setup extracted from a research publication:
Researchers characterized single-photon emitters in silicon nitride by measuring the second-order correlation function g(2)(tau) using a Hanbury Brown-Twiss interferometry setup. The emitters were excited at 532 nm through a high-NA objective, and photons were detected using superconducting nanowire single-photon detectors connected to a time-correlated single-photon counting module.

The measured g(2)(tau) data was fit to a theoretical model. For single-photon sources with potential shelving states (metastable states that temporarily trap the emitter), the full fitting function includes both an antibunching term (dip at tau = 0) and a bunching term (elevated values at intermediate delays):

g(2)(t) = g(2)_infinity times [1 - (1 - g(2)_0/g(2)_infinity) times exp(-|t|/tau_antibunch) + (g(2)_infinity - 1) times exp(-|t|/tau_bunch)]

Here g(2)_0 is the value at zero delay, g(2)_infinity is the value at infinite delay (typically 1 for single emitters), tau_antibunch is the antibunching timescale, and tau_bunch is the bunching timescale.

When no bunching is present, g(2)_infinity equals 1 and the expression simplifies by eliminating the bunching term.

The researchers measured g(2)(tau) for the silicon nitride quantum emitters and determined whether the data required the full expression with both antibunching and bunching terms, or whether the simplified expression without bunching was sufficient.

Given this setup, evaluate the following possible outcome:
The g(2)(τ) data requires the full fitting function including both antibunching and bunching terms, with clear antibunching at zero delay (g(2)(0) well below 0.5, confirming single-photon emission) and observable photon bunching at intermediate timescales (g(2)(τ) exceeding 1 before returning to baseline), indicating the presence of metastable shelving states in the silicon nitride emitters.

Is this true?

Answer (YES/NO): NO